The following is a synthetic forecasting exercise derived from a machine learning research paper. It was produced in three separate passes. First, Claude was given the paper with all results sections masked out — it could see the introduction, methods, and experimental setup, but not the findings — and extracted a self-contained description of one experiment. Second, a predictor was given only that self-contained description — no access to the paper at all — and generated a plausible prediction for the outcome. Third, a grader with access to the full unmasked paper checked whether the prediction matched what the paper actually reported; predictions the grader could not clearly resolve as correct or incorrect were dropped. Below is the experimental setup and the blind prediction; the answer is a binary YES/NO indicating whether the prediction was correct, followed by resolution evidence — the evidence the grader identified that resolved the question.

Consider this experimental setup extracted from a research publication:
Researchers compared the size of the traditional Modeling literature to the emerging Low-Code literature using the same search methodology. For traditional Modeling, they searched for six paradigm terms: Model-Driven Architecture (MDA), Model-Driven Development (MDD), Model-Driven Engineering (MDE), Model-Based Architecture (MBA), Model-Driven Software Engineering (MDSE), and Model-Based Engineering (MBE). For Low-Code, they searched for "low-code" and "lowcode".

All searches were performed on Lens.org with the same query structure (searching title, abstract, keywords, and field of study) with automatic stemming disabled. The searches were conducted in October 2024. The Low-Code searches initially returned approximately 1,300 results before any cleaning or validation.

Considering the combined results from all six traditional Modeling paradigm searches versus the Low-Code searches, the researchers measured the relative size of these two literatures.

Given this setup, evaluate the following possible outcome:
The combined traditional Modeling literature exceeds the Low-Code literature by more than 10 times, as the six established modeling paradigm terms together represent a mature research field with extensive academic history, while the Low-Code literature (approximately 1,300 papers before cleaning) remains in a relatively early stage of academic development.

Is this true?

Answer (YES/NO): YES